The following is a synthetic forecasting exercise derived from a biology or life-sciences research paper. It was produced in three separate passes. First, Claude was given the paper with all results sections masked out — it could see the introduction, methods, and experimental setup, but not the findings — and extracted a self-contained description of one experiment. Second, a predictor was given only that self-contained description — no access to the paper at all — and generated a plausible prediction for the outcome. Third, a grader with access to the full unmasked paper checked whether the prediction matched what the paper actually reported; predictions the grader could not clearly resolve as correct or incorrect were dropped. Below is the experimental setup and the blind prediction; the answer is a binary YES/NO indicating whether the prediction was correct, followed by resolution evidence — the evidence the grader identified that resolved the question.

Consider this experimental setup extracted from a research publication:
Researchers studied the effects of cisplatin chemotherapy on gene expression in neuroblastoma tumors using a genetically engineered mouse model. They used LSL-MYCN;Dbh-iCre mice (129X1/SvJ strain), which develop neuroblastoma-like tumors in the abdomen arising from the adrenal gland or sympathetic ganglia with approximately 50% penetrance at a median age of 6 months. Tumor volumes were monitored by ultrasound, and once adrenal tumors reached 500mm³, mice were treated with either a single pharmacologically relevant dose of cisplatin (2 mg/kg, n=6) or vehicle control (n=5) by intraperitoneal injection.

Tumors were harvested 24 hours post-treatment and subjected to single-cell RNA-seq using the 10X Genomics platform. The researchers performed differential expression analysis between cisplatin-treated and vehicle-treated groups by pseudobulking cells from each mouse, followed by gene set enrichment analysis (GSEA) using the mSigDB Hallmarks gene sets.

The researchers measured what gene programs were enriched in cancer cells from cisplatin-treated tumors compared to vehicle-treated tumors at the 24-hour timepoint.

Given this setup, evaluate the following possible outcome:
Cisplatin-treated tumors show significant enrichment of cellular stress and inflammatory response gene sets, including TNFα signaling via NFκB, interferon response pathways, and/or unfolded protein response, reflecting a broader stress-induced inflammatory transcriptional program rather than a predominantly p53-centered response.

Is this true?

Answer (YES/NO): NO